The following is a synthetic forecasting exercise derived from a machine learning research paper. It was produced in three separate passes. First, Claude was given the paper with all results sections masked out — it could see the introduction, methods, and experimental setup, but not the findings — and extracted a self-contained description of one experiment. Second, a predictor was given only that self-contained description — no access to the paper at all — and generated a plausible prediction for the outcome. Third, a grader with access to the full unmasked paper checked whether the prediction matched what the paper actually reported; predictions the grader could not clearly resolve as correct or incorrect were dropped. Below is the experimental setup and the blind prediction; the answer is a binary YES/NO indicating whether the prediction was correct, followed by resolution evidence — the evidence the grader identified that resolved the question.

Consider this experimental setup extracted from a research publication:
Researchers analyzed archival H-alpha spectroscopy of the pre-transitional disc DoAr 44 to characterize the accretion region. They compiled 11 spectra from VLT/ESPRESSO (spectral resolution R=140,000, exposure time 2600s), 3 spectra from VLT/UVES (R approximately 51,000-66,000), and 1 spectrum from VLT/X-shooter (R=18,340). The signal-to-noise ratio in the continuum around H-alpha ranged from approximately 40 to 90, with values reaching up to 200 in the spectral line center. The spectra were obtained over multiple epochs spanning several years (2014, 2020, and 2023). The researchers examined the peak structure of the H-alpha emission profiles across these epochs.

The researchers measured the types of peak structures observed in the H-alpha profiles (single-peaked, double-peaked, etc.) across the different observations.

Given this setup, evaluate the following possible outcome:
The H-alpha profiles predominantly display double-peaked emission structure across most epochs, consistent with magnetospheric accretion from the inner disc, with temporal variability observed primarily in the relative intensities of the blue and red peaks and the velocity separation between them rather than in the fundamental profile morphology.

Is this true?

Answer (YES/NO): NO